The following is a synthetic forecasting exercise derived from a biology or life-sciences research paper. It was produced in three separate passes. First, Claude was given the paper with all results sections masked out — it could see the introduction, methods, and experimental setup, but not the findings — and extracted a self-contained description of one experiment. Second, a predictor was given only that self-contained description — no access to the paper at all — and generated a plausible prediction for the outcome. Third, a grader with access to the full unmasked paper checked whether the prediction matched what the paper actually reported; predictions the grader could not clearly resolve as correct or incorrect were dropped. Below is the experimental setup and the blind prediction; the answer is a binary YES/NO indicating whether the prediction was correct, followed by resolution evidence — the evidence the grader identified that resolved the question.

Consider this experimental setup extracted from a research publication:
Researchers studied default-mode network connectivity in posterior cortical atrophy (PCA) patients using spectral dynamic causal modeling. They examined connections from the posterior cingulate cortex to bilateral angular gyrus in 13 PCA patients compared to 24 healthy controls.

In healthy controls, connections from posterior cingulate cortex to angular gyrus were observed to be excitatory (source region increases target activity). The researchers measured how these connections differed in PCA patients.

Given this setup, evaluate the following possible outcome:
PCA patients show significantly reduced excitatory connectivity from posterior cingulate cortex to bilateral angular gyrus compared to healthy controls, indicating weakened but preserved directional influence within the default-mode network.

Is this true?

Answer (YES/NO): NO